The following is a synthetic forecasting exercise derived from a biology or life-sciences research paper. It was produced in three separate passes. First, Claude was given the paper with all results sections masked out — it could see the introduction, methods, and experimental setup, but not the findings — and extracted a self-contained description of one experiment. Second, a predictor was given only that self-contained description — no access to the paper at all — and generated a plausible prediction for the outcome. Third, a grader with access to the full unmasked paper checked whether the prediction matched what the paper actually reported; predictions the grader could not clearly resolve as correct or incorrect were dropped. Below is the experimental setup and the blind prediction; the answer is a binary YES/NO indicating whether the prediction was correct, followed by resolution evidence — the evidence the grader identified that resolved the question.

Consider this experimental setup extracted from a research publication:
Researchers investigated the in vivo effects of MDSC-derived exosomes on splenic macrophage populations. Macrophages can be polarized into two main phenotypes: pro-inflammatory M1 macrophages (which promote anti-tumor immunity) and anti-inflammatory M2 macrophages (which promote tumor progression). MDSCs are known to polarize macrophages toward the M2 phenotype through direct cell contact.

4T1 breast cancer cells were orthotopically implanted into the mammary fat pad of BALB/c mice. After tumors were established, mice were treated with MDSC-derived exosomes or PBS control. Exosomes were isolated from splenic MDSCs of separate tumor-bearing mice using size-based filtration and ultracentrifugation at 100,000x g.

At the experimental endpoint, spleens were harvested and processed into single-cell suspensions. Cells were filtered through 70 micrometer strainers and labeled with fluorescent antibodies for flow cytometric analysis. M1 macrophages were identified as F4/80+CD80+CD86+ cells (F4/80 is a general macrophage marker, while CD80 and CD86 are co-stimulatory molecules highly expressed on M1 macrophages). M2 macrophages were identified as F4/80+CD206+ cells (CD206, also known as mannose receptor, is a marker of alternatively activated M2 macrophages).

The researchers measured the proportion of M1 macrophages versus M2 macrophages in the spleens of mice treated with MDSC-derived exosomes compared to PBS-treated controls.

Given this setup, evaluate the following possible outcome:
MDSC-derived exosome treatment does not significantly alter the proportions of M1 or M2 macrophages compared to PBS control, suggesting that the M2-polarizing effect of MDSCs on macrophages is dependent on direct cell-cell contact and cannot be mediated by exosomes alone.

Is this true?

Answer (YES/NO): NO